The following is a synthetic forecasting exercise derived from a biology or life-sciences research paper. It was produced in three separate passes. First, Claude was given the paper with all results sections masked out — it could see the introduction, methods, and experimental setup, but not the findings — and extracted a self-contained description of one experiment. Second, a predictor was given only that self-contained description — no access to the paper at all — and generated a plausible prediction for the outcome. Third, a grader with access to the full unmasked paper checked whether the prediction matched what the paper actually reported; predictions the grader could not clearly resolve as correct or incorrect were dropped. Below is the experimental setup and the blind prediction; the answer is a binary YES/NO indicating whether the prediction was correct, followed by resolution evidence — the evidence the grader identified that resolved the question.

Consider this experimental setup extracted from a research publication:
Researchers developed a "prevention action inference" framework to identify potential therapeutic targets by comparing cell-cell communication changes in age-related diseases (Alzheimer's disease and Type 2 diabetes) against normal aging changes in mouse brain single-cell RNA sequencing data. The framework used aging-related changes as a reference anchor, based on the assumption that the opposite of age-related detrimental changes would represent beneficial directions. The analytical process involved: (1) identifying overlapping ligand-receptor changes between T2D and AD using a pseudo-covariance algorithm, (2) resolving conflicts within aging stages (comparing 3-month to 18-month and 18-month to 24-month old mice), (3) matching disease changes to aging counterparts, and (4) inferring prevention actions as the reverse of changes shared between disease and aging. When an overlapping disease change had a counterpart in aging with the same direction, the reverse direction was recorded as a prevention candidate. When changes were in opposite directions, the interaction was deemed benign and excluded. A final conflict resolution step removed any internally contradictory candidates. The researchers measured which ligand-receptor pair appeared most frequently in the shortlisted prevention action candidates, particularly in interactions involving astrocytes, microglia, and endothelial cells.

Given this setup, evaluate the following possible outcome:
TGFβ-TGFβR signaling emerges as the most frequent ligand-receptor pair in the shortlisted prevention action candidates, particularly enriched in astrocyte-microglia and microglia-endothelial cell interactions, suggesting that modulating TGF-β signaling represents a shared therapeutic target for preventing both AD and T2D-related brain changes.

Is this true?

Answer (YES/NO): NO